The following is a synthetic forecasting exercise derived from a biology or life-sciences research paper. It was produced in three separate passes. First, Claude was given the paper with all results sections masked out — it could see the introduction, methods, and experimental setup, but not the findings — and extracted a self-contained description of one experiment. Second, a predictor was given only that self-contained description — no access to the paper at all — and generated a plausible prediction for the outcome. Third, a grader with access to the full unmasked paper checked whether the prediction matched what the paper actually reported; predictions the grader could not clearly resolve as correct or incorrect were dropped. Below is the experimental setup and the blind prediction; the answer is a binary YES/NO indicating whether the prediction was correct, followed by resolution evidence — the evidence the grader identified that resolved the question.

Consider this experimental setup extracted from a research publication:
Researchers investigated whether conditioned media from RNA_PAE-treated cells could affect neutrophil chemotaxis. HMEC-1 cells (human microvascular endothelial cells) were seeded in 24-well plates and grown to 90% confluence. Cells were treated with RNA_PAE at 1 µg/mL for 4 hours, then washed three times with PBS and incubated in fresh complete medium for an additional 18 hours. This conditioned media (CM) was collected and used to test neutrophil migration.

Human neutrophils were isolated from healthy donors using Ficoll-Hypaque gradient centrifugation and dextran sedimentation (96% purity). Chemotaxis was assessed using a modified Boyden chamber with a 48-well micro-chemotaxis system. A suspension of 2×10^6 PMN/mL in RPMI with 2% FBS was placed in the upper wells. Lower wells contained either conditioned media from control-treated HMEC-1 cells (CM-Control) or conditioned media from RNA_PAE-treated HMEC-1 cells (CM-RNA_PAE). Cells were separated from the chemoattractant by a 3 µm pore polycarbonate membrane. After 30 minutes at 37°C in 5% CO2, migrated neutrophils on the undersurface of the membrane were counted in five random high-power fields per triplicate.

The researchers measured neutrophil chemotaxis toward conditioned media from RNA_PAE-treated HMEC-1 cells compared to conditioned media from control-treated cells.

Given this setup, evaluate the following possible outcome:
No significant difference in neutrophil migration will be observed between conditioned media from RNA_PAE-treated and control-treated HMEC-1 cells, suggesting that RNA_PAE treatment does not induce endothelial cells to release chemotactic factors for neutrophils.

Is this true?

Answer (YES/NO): YES